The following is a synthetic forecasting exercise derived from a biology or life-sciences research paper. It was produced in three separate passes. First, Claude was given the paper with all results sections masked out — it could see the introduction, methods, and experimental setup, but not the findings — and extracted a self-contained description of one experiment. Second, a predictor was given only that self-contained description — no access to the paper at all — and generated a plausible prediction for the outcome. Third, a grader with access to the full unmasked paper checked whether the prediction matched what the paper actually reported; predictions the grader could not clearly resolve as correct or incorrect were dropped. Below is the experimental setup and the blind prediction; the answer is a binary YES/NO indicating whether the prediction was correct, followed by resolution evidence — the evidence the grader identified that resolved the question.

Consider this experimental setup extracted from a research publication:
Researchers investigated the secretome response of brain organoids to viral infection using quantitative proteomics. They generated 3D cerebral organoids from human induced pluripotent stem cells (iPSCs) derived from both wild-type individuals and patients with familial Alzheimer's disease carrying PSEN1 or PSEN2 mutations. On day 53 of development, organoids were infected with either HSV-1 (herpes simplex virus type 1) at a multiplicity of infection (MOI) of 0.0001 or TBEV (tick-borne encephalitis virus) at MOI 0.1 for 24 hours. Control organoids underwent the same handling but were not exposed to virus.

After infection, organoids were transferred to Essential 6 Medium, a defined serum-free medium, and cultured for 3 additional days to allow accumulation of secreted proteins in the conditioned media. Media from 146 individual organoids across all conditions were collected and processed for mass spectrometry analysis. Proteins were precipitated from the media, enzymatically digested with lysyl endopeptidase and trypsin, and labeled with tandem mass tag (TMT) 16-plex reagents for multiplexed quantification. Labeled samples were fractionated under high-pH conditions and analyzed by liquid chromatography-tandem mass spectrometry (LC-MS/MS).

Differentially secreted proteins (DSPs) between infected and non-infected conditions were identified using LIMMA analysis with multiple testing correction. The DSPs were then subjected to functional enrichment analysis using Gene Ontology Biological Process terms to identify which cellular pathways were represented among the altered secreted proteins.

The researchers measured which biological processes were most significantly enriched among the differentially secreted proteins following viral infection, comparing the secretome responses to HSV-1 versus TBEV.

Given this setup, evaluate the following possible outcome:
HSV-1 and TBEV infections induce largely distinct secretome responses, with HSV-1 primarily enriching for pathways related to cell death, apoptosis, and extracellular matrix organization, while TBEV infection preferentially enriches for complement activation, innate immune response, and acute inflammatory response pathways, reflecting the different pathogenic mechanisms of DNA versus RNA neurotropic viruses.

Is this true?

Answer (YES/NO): NO